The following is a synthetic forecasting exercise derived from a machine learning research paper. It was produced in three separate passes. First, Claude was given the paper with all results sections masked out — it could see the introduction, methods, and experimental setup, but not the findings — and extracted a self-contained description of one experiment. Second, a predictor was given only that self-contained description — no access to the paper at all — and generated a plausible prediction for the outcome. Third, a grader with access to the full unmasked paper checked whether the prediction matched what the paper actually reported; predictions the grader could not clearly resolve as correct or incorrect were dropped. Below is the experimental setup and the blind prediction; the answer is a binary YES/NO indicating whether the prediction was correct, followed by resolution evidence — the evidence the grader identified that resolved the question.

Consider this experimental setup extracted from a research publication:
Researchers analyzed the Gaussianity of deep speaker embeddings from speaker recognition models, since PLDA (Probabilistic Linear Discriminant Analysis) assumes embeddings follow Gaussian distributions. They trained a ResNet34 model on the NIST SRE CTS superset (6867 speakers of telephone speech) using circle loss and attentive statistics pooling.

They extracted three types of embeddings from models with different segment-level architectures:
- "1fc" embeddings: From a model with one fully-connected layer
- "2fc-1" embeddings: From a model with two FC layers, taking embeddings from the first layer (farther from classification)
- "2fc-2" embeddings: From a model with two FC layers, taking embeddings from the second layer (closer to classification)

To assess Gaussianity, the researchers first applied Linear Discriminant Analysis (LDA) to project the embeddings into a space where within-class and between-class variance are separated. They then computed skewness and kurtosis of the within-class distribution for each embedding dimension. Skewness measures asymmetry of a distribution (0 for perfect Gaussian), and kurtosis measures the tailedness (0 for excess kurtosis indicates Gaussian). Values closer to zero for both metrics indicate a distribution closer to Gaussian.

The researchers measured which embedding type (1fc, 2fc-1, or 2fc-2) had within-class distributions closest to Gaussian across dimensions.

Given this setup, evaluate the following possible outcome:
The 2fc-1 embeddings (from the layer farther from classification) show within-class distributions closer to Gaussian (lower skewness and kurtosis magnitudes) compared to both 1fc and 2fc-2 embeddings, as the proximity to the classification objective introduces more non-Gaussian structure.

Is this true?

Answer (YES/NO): YES